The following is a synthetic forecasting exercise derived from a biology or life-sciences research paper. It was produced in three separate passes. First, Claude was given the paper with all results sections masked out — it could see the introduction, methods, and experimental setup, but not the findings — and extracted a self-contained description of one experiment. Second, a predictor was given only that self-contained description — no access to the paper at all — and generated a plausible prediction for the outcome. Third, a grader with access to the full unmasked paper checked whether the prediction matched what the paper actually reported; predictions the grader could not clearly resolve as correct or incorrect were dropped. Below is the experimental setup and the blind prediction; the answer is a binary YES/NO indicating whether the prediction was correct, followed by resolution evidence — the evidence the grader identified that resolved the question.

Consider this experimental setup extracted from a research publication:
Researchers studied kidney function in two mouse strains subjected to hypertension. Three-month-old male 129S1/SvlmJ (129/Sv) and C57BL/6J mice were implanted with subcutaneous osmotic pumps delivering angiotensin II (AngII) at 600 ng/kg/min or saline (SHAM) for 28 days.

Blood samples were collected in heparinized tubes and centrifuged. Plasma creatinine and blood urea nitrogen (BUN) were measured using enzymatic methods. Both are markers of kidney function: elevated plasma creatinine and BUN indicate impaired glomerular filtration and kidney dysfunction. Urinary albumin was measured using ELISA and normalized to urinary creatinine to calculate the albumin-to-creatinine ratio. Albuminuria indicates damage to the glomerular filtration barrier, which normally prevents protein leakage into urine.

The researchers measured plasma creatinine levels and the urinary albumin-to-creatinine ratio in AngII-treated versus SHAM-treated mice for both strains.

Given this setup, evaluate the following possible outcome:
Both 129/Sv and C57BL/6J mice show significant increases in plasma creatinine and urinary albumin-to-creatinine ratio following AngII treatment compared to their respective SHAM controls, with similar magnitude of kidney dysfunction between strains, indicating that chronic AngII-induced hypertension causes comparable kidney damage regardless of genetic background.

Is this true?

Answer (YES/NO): NO